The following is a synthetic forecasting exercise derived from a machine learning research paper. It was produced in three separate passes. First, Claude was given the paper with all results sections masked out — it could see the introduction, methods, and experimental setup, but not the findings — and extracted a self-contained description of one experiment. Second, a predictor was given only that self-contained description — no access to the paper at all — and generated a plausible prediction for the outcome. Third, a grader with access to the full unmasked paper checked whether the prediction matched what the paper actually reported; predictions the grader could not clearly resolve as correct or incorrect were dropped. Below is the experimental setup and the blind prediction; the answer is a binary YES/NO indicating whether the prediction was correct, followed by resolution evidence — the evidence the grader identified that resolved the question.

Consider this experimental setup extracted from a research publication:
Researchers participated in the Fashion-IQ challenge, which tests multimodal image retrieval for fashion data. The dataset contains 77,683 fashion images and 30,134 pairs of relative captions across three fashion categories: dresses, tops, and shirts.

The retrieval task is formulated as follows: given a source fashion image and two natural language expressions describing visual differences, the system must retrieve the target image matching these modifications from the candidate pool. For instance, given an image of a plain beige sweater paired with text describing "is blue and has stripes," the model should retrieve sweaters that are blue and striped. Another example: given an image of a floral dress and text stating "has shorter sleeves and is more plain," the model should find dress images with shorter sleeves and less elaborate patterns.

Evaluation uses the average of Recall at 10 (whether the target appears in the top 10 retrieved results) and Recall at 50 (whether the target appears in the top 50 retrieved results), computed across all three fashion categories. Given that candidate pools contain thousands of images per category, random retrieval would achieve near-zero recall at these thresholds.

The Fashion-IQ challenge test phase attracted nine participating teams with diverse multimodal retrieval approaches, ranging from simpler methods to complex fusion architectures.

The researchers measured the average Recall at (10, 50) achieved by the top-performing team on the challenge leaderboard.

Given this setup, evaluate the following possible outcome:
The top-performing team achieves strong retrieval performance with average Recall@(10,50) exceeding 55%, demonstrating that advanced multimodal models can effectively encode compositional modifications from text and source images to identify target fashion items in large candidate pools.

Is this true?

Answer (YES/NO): NO